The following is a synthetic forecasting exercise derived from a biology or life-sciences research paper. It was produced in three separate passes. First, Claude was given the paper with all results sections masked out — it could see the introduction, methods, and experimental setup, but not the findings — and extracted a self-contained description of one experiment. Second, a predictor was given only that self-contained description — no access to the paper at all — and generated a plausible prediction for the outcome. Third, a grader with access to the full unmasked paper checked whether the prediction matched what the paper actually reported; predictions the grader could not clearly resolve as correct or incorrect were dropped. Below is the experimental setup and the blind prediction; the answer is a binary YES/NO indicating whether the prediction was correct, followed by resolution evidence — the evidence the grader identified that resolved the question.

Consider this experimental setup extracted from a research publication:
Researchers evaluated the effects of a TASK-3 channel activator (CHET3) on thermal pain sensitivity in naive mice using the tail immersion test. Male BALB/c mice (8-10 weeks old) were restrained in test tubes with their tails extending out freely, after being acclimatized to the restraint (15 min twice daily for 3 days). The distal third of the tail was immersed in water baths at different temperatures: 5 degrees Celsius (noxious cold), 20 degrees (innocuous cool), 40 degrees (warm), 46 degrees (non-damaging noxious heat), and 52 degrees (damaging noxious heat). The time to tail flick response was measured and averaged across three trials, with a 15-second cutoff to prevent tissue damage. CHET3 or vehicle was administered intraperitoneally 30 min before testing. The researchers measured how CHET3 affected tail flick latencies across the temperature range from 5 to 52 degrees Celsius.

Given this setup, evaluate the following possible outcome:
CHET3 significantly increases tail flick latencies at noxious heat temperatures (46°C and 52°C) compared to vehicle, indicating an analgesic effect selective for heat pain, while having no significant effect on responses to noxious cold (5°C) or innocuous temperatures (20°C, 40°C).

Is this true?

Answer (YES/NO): NO